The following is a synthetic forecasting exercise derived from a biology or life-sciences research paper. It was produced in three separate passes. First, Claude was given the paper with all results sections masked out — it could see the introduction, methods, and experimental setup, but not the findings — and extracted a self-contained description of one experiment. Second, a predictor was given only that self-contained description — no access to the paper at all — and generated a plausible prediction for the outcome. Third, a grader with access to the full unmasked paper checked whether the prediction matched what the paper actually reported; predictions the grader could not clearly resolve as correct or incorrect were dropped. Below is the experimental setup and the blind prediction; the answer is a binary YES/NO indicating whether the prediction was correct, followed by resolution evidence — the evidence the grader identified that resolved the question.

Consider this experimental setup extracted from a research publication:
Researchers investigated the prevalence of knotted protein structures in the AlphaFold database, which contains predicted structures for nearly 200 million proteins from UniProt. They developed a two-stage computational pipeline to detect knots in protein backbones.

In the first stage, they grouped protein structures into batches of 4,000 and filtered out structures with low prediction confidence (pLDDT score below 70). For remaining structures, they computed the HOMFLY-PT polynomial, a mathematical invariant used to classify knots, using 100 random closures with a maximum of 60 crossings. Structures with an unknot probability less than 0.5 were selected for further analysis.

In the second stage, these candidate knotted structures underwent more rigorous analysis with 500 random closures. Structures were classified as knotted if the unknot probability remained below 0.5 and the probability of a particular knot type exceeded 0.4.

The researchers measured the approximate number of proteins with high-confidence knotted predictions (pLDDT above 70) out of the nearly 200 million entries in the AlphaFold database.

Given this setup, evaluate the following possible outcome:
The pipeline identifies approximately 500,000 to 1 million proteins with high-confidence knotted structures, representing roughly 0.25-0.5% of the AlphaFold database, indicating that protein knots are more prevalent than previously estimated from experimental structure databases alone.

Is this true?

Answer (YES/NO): YES